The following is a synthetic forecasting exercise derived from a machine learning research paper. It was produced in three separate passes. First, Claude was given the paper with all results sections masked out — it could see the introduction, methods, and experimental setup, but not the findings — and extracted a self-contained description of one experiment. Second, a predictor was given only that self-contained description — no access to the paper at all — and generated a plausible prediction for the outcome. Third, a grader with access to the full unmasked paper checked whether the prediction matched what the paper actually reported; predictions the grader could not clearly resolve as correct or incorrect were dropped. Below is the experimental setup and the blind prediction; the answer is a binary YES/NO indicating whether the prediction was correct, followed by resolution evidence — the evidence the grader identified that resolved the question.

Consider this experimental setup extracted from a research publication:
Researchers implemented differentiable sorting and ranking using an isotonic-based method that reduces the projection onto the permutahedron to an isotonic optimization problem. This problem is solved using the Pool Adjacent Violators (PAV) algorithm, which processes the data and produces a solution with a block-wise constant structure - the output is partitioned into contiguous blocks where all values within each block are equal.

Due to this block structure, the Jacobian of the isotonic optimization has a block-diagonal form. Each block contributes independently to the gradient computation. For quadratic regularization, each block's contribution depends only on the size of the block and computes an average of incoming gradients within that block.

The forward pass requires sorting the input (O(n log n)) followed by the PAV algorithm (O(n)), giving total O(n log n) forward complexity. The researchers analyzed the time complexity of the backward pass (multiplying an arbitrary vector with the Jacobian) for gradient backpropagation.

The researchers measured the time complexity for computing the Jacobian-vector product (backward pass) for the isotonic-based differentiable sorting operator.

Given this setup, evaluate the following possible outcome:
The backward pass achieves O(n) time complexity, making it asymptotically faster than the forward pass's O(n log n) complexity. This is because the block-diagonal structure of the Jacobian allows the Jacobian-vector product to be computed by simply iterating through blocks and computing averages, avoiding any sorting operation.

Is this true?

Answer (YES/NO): YES